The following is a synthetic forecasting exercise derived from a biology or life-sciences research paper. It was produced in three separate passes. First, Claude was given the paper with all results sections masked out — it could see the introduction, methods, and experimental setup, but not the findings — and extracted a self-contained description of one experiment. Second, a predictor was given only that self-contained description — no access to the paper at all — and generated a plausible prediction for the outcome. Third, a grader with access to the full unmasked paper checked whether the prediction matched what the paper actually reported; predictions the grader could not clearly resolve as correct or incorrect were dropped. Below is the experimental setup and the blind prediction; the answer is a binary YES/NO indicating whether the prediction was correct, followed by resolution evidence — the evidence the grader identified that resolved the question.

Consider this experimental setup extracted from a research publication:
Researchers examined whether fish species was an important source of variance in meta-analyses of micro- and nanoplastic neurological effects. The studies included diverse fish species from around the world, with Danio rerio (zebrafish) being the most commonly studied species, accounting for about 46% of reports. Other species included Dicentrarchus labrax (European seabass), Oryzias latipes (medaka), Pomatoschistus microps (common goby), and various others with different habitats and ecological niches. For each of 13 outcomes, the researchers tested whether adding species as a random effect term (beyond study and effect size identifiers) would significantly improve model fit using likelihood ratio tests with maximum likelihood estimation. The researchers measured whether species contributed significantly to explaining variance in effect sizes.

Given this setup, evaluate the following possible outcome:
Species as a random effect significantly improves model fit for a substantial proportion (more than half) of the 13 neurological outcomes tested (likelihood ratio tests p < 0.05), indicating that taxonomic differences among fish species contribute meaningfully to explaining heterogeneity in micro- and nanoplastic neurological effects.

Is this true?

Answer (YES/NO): NO